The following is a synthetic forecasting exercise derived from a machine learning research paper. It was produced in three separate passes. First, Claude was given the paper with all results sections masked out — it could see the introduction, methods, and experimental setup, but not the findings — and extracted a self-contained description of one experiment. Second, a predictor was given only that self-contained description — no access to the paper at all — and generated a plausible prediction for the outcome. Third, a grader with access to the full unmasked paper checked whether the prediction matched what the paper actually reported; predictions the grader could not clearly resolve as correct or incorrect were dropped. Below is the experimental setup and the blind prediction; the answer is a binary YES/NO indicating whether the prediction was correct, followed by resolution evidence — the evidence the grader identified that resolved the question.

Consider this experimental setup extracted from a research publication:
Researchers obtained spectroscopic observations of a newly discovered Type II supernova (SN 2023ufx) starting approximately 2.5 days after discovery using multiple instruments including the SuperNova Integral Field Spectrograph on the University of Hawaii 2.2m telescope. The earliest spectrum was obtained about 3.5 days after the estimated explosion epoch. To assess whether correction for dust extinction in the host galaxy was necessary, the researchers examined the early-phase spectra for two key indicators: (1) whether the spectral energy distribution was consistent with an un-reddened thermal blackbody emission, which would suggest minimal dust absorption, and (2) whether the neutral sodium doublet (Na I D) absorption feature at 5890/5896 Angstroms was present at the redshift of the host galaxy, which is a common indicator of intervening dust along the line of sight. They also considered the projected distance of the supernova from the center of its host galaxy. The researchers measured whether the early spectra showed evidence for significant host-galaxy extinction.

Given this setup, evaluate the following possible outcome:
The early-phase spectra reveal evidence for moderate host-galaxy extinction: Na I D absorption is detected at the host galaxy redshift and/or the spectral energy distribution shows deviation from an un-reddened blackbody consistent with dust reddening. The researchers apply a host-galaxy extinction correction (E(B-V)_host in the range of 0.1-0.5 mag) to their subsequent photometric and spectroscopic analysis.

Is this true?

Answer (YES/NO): NO